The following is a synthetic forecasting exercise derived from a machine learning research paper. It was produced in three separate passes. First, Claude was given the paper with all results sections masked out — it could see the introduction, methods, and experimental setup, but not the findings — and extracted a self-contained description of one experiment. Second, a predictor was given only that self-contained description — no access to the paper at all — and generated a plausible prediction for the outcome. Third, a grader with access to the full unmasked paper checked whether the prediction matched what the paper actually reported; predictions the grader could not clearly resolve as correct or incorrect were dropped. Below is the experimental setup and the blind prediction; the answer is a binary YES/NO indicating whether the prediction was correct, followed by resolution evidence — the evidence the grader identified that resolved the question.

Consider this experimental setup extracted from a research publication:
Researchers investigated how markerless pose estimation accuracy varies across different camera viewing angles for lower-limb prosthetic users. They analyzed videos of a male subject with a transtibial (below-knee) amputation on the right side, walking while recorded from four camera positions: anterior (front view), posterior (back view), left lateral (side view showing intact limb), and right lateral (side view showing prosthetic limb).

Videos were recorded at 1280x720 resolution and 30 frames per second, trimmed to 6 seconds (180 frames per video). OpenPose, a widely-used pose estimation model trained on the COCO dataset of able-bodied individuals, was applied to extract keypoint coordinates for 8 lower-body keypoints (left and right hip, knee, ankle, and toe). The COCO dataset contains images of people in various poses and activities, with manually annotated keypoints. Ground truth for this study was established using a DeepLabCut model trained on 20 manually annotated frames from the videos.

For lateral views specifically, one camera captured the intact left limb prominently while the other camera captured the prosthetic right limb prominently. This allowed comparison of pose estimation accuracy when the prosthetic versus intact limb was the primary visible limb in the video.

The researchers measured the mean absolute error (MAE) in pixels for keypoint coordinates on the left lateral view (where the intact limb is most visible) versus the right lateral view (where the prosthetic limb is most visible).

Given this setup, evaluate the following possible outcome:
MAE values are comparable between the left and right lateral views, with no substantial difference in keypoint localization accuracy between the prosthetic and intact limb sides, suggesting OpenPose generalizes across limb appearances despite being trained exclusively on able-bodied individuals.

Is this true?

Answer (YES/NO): NO